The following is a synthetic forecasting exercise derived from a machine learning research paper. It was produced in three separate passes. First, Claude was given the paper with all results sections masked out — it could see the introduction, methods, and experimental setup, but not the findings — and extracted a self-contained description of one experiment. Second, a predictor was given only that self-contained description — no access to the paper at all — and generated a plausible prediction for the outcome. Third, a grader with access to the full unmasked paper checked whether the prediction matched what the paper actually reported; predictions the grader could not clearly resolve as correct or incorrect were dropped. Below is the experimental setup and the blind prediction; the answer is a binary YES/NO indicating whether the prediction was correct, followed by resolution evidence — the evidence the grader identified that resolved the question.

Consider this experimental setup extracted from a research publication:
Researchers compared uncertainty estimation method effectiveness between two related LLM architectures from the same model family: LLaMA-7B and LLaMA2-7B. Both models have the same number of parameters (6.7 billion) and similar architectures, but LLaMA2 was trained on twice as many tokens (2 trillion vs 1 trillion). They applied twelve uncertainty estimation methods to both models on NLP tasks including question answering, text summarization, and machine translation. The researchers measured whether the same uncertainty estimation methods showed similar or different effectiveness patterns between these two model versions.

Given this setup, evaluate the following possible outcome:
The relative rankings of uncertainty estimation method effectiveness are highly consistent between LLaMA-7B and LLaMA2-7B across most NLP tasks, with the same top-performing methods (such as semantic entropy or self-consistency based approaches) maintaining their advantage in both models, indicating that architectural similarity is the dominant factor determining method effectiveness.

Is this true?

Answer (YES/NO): NO